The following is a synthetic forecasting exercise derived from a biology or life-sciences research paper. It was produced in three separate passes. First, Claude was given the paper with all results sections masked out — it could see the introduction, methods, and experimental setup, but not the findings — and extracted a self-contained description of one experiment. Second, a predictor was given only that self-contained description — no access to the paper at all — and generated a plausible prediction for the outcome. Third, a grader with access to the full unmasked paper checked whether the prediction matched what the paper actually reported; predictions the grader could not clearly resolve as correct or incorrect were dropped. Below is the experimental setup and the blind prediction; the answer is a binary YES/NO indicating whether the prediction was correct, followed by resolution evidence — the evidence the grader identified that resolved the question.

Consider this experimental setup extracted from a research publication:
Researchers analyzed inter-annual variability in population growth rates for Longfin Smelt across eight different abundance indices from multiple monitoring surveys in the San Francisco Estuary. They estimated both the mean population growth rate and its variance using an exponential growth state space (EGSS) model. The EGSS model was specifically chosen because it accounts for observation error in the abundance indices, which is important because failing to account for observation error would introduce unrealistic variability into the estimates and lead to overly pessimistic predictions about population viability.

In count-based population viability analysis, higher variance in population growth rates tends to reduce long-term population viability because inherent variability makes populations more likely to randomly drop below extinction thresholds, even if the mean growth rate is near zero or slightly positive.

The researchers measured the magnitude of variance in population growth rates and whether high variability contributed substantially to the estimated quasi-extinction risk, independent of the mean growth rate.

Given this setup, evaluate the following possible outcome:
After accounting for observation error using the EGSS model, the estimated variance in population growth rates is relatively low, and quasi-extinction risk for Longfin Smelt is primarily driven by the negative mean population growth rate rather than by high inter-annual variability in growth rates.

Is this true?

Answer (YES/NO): NO